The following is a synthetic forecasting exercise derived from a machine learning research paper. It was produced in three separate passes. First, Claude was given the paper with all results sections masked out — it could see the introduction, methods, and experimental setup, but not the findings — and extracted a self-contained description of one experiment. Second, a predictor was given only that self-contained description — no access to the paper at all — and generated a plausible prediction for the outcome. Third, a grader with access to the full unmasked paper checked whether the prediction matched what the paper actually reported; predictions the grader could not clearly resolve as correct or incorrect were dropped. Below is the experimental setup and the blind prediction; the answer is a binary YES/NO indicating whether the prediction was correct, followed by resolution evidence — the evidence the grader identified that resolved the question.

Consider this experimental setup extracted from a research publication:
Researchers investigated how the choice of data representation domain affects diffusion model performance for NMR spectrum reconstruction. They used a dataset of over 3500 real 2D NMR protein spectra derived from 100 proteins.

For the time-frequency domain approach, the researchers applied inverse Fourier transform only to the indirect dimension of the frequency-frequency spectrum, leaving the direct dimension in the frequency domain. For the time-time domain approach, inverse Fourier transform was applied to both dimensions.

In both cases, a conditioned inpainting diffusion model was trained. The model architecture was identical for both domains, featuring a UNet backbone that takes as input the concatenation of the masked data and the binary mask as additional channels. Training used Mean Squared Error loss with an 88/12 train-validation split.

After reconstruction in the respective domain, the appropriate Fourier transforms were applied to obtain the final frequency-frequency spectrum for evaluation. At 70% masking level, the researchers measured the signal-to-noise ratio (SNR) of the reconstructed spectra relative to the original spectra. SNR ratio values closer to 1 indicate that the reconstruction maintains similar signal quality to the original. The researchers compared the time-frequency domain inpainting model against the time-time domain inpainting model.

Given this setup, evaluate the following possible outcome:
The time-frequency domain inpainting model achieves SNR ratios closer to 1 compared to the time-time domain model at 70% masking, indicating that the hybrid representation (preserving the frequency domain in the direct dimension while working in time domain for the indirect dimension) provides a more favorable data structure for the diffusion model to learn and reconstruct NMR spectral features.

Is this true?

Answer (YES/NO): YES